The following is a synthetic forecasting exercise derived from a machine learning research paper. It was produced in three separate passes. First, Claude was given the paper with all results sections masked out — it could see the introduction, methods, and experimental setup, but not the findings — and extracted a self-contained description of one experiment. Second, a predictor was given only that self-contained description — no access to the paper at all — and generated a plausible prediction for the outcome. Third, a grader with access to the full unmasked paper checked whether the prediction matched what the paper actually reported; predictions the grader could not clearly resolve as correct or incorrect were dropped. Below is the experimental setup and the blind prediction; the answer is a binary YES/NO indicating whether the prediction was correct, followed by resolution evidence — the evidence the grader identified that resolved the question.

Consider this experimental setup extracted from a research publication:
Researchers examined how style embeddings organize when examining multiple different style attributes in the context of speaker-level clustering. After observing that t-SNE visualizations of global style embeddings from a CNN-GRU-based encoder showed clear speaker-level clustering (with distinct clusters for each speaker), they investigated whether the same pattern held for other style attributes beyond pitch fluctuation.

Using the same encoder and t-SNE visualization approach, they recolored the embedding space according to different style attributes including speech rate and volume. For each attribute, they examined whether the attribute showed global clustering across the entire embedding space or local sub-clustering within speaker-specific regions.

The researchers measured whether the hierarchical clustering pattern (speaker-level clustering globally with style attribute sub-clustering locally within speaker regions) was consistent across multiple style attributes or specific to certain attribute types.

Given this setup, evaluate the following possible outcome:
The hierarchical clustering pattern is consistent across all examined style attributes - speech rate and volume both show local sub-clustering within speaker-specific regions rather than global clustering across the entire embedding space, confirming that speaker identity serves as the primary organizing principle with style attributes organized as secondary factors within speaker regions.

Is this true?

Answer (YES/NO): YES